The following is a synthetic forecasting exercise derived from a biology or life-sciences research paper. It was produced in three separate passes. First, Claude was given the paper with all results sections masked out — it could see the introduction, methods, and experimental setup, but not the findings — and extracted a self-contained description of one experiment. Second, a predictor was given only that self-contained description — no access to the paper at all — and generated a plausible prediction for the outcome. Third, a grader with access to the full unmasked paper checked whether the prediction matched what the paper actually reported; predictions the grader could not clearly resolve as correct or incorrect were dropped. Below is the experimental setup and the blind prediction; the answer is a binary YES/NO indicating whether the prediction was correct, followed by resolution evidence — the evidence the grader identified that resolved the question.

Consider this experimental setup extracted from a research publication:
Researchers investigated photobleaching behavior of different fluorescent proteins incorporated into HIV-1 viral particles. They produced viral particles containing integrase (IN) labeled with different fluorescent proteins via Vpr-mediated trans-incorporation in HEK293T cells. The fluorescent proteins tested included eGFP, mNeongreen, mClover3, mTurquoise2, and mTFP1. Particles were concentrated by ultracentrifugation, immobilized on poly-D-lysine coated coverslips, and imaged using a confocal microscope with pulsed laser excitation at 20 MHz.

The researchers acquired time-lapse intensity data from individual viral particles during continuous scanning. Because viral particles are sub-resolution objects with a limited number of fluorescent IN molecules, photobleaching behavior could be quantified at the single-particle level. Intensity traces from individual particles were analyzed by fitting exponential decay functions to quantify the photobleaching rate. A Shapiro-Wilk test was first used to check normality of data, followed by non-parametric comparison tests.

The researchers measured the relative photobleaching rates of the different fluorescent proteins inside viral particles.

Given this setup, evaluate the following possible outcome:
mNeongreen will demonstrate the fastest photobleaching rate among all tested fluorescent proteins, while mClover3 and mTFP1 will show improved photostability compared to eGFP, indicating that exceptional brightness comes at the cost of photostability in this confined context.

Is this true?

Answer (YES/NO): NO